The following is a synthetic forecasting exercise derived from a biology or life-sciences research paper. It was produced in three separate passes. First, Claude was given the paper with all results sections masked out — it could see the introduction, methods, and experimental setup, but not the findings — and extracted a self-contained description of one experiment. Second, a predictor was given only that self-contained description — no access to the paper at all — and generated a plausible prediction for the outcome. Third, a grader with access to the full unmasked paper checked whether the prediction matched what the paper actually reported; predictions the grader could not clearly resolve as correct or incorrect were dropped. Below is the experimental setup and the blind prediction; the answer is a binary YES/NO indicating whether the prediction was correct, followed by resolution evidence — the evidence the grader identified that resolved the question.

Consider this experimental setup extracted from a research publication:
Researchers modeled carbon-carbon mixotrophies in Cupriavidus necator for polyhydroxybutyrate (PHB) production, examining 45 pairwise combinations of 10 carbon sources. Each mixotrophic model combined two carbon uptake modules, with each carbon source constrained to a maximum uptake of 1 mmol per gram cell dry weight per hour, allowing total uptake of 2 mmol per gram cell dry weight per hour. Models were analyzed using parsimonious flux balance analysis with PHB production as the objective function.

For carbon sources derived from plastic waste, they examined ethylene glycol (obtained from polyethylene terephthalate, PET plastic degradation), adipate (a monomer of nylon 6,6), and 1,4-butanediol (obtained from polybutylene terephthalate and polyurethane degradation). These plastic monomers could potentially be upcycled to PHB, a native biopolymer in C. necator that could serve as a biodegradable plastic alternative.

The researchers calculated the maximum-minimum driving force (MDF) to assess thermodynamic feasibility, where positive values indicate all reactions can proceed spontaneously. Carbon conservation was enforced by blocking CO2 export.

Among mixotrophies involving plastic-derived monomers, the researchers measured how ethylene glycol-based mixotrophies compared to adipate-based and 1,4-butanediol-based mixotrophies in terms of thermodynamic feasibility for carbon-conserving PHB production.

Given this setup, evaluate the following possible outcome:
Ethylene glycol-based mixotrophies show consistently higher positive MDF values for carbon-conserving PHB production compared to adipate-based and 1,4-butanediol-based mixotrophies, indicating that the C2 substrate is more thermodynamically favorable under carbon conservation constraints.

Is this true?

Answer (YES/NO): YES